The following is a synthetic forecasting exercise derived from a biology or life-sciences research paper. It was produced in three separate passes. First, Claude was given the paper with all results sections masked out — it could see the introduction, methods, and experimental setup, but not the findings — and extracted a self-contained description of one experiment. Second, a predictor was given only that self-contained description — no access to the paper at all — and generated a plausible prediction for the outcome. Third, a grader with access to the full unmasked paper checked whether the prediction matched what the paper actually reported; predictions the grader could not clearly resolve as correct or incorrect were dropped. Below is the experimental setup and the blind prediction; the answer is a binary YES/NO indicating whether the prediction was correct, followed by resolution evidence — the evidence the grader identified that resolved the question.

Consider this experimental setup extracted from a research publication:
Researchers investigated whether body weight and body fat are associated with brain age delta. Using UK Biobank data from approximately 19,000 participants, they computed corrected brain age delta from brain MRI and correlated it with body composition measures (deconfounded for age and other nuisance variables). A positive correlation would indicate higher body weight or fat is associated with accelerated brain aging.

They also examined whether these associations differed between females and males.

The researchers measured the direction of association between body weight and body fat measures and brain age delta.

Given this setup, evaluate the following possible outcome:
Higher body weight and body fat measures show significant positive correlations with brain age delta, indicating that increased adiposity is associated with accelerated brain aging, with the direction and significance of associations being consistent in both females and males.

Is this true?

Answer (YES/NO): NO